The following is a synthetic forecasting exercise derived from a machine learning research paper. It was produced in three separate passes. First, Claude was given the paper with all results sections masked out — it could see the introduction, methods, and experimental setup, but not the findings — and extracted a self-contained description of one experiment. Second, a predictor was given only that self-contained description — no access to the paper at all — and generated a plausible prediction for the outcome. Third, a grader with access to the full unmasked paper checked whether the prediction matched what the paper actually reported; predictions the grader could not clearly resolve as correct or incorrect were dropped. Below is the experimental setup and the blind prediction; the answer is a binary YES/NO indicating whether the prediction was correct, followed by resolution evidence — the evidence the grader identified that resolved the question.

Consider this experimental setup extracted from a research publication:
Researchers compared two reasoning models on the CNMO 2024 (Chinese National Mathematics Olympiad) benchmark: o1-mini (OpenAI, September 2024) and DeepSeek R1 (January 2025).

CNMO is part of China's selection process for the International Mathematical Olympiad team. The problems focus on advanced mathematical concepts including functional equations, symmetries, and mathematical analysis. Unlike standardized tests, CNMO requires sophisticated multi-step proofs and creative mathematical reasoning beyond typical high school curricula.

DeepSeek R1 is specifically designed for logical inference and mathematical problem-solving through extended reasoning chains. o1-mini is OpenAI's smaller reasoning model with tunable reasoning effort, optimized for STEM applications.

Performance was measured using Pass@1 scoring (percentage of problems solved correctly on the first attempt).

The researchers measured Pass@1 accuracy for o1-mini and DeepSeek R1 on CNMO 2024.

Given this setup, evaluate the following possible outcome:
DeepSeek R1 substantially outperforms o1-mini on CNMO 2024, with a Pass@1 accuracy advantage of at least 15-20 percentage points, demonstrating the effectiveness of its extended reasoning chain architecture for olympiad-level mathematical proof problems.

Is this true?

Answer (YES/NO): NO